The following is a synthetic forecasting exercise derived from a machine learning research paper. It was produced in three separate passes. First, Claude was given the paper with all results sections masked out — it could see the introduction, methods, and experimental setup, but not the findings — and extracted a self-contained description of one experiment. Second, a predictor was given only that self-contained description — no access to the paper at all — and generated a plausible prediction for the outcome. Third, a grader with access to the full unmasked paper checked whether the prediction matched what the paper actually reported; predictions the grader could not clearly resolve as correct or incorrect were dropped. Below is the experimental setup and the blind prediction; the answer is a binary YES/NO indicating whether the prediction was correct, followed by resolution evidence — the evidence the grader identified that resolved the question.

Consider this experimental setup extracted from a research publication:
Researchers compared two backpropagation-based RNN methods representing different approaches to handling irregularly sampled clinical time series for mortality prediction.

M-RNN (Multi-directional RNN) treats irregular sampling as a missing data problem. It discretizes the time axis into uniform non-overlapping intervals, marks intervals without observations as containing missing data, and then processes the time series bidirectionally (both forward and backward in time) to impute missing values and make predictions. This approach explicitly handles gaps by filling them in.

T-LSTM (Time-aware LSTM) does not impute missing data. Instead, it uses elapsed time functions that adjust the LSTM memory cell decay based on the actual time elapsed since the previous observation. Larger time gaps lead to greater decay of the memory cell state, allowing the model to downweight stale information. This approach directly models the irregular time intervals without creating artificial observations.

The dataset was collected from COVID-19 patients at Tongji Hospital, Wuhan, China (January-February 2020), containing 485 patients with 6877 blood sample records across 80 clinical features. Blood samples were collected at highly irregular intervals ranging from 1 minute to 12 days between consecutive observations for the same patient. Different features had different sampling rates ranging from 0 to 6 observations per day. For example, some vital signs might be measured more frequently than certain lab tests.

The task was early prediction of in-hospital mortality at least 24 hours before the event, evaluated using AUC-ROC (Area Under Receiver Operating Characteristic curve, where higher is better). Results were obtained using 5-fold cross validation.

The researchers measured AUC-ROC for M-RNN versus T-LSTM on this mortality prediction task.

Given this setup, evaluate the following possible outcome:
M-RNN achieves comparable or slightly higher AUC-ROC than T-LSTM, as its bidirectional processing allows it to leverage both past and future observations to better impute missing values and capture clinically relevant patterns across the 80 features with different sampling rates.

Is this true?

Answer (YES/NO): NO